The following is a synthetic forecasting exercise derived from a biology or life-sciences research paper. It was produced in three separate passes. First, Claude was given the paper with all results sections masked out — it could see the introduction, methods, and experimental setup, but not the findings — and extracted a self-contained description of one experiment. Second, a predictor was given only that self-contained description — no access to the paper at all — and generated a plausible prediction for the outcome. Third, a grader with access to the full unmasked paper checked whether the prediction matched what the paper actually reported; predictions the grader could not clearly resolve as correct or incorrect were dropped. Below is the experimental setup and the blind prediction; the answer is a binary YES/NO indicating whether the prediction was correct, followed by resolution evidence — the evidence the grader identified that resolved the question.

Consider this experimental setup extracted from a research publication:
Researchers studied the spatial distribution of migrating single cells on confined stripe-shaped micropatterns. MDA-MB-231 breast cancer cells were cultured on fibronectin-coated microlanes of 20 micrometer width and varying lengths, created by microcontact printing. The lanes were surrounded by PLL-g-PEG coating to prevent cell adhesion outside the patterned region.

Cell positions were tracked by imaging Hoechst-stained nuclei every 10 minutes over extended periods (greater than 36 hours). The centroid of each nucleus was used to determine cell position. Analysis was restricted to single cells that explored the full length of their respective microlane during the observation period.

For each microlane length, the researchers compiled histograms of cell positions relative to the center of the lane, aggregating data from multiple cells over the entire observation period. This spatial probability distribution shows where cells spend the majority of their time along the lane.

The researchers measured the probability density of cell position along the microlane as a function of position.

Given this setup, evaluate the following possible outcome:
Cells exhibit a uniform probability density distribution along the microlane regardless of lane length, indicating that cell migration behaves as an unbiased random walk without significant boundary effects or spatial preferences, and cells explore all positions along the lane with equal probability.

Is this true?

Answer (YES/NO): NO